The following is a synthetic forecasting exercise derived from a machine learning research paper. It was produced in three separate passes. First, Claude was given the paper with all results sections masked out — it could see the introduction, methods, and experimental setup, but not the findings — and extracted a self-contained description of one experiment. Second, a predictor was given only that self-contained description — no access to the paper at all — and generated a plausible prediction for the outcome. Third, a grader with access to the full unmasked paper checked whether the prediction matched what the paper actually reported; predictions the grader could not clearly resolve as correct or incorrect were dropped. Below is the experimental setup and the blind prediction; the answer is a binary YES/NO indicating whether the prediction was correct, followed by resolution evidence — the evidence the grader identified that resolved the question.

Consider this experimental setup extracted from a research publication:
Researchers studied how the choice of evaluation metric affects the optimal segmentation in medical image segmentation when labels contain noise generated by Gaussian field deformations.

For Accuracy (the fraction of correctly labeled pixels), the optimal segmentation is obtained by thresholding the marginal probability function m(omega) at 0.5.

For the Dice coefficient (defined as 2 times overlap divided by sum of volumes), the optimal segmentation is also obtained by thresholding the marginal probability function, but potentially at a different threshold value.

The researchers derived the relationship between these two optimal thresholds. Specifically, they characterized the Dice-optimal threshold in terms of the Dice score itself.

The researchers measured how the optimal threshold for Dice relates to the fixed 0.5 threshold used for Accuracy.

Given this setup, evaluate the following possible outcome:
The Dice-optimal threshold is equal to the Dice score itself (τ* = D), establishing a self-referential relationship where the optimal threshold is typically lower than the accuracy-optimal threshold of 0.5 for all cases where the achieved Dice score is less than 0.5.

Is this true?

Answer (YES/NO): NO